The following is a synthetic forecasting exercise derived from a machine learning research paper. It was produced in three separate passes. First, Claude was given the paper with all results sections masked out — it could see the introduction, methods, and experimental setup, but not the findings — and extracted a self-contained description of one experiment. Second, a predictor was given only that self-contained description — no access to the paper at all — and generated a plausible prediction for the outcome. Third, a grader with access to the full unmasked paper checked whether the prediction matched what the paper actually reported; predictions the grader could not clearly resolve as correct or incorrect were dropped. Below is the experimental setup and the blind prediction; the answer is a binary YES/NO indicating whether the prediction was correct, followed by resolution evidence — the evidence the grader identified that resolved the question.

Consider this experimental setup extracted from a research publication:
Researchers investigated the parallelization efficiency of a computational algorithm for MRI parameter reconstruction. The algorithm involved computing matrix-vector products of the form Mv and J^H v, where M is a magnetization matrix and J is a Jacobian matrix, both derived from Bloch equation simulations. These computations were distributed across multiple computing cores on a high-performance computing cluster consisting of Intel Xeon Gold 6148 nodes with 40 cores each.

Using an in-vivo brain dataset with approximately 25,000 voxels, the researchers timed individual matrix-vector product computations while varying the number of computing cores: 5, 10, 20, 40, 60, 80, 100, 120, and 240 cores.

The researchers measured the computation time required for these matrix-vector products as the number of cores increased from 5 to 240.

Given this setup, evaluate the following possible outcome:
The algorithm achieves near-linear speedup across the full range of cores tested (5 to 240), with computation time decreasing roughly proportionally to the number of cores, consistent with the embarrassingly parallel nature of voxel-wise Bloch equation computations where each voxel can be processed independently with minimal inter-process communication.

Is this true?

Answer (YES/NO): NO